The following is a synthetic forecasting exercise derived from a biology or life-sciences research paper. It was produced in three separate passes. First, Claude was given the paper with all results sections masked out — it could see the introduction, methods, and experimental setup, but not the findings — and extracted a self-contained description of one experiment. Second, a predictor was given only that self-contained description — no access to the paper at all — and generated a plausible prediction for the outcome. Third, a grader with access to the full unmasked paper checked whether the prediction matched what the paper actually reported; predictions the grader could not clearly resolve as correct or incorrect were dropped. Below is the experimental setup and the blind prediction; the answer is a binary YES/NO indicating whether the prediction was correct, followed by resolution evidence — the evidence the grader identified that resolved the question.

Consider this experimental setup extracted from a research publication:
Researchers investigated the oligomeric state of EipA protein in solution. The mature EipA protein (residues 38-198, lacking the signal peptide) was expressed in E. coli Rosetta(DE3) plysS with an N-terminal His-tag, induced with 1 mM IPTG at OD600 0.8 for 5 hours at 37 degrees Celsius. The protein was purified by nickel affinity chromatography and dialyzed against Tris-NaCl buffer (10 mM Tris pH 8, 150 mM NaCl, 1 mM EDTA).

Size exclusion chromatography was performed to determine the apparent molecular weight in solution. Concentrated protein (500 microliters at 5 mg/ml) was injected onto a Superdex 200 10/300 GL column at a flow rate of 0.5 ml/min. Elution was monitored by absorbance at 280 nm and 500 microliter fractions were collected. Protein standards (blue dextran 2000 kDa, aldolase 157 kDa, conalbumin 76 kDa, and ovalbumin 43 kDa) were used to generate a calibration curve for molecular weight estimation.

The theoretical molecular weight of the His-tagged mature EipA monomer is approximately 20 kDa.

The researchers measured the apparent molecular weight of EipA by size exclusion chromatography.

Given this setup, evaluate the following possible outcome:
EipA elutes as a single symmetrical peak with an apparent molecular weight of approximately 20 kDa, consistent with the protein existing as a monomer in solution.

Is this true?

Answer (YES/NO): NO